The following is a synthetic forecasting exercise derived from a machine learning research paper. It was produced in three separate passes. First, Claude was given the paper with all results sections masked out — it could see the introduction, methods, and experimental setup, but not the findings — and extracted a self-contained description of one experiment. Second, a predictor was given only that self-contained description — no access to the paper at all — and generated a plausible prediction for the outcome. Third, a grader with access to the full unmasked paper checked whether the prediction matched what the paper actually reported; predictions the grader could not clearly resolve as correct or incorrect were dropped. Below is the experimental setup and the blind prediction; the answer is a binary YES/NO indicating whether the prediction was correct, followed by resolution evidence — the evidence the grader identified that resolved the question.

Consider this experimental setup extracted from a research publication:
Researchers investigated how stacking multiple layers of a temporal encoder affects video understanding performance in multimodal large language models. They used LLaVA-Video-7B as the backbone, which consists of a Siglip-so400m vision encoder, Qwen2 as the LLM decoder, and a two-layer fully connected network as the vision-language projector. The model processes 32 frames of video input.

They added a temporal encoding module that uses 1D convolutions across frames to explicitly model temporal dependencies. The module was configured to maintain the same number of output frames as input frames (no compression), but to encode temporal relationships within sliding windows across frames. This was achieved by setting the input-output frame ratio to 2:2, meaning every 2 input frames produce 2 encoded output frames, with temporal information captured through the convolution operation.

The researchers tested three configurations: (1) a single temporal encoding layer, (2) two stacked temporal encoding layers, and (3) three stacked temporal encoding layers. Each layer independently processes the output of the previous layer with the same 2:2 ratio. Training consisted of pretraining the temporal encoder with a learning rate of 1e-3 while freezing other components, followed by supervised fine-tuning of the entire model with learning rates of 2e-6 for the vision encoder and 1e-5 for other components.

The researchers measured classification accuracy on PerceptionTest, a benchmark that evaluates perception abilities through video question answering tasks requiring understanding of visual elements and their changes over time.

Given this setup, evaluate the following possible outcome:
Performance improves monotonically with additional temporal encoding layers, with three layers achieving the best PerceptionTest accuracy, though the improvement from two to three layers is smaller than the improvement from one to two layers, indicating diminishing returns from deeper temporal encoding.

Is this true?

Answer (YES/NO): NO